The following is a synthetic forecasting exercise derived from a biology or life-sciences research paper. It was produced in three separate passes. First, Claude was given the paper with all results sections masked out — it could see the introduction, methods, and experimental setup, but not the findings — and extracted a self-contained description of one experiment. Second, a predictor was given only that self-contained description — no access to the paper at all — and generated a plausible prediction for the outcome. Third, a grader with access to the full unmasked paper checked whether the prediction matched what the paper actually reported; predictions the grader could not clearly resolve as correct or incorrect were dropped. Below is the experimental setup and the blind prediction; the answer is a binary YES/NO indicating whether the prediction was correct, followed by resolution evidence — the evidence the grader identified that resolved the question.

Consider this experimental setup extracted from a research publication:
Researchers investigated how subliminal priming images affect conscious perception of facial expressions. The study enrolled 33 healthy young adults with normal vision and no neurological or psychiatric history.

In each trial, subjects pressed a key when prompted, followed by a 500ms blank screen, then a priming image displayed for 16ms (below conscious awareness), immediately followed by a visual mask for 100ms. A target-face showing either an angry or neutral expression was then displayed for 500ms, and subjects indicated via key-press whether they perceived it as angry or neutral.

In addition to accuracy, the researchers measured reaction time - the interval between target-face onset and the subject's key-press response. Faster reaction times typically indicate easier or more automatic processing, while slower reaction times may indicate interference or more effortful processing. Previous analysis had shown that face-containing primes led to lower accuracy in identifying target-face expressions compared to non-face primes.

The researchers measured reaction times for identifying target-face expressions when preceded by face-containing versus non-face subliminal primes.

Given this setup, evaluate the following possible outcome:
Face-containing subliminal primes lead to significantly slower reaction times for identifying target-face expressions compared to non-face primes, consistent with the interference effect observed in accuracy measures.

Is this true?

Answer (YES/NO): NO